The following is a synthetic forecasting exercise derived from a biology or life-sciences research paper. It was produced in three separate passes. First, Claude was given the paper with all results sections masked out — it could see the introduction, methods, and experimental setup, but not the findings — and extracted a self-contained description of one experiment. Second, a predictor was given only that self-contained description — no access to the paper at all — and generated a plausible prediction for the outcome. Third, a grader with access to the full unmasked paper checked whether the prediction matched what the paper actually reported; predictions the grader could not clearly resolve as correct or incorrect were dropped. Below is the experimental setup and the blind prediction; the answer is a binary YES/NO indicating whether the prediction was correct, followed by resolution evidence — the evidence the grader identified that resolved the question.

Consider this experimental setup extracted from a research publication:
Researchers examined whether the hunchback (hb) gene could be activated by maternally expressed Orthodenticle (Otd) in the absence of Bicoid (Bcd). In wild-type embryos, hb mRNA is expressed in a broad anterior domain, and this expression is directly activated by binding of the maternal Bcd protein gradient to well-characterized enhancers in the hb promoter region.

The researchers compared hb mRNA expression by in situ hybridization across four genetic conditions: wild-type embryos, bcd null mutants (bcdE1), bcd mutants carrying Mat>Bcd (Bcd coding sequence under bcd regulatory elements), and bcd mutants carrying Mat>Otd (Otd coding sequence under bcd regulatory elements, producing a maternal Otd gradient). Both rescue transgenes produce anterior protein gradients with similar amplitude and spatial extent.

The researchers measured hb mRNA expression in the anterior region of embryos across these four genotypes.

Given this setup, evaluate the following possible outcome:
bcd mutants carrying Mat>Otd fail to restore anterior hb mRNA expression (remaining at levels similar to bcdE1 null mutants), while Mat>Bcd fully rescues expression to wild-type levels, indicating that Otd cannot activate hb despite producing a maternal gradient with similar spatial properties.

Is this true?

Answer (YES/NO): NO